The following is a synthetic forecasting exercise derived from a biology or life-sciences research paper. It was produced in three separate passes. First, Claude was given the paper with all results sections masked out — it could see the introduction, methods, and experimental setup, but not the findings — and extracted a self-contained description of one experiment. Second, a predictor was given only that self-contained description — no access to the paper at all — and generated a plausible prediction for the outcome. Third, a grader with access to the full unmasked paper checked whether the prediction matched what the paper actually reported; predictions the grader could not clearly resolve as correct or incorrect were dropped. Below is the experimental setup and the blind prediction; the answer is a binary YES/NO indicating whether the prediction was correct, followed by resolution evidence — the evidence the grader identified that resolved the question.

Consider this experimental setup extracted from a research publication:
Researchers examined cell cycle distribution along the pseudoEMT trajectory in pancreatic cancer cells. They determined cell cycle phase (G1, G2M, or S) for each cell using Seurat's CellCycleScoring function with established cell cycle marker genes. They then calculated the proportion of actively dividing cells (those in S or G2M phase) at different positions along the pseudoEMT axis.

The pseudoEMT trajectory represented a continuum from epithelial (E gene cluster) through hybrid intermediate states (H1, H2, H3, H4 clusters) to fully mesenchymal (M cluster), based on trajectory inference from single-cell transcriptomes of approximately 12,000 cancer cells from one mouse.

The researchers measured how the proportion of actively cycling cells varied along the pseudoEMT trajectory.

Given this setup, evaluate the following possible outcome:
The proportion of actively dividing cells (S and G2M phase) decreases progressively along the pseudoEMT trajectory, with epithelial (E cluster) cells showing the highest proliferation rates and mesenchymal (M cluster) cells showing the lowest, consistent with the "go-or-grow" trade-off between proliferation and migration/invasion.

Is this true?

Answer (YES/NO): NO